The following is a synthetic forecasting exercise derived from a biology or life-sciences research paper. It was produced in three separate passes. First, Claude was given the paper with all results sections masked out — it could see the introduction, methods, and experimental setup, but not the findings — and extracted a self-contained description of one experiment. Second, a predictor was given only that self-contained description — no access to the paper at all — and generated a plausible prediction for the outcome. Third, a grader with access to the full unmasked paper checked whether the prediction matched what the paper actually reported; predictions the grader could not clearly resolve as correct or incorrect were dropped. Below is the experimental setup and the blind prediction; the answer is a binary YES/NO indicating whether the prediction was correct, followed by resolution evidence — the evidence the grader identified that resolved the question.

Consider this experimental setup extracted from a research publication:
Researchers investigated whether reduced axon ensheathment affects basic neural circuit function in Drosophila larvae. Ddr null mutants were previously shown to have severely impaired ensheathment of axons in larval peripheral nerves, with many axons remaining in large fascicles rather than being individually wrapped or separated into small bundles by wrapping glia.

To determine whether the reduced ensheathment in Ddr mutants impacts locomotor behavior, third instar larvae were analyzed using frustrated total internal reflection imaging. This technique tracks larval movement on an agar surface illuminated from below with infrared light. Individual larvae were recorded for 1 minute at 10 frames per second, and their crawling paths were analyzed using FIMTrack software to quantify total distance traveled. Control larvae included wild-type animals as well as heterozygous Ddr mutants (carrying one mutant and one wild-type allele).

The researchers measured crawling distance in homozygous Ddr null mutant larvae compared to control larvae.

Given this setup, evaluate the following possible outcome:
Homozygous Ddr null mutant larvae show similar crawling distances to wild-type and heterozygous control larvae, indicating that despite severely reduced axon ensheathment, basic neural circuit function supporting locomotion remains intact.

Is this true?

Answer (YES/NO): YES